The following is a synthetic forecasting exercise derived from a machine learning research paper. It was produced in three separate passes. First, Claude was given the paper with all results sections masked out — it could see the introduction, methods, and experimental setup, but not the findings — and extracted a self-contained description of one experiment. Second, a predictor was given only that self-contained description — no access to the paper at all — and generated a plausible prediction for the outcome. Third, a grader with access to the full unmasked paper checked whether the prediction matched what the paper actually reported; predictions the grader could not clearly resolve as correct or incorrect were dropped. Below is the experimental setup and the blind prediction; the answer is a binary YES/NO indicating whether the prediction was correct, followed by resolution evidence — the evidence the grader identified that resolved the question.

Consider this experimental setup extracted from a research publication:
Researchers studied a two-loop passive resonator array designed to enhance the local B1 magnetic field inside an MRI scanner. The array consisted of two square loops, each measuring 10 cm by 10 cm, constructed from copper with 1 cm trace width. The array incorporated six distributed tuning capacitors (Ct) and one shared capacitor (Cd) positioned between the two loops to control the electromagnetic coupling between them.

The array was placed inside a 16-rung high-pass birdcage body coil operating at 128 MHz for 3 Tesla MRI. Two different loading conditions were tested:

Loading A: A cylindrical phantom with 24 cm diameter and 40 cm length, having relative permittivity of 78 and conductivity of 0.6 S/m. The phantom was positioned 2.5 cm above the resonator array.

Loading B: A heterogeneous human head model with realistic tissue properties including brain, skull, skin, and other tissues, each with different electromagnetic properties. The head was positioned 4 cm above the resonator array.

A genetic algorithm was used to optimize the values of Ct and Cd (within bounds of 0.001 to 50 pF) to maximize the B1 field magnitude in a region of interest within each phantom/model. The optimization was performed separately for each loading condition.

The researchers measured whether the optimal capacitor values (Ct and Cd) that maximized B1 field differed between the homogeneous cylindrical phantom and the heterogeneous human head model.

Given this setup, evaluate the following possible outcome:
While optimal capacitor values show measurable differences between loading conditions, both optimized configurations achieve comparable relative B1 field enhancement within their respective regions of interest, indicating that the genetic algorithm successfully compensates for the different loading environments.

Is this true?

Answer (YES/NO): NO